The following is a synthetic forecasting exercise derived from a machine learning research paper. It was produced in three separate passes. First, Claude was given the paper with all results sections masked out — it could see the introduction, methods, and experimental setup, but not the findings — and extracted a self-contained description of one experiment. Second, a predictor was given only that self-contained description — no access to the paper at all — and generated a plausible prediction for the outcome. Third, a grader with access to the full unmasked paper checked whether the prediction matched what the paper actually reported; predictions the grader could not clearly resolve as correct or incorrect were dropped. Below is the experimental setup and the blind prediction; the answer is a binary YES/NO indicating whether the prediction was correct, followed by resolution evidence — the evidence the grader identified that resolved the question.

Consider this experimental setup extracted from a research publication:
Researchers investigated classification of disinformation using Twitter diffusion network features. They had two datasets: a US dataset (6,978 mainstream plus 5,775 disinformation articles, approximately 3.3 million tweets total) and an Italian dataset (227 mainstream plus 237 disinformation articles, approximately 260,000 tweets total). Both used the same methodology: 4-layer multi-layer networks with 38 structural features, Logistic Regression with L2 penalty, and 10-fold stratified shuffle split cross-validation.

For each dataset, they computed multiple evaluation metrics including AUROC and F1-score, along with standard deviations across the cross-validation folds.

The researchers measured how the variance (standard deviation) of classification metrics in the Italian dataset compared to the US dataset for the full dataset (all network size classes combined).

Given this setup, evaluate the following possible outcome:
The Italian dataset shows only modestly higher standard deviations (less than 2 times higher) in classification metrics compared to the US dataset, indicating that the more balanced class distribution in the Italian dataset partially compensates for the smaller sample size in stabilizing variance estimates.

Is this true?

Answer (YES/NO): NO